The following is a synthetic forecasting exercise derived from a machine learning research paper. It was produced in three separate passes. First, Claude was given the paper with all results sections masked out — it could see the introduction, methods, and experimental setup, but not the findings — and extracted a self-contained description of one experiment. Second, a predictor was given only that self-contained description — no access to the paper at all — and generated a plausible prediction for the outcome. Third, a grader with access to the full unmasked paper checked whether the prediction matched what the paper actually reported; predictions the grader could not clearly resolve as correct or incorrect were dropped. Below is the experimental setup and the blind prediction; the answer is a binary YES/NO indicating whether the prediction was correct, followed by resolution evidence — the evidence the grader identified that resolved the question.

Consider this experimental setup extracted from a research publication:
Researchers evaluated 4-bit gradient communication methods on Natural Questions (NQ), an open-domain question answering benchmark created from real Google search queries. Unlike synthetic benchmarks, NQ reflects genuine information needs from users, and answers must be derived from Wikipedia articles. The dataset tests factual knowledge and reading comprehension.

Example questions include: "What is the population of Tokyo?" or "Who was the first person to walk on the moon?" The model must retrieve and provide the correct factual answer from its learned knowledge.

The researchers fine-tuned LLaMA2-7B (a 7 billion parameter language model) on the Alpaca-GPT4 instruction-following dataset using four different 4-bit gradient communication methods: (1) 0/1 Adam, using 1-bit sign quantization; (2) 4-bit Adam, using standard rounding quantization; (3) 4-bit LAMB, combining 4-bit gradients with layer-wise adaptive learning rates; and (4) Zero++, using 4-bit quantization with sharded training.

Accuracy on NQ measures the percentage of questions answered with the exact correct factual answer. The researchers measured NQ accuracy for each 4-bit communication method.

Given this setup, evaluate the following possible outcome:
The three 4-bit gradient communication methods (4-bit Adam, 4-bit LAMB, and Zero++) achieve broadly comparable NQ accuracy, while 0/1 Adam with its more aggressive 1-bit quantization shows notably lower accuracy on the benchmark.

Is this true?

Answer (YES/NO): NO